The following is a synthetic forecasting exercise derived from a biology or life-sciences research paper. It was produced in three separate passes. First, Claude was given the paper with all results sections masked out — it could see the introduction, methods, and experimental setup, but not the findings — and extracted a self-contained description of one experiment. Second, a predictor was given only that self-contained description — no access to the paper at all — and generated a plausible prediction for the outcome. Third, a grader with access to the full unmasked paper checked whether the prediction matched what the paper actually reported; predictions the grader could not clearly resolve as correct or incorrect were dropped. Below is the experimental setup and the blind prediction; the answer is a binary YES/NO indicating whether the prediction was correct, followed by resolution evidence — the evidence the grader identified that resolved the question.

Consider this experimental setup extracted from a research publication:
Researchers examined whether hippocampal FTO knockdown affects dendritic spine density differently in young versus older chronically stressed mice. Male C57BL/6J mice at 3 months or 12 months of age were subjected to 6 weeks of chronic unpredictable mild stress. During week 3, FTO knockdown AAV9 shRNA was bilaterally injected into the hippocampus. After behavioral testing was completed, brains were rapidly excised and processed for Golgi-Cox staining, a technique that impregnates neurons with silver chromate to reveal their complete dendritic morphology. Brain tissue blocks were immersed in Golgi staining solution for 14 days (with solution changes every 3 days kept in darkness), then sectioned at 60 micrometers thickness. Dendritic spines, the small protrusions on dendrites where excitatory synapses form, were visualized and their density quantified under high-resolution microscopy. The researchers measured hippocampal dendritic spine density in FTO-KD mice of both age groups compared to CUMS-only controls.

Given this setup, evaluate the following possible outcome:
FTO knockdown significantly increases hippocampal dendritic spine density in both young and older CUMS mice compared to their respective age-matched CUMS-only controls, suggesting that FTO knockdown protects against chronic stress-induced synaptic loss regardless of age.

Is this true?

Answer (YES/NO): NO